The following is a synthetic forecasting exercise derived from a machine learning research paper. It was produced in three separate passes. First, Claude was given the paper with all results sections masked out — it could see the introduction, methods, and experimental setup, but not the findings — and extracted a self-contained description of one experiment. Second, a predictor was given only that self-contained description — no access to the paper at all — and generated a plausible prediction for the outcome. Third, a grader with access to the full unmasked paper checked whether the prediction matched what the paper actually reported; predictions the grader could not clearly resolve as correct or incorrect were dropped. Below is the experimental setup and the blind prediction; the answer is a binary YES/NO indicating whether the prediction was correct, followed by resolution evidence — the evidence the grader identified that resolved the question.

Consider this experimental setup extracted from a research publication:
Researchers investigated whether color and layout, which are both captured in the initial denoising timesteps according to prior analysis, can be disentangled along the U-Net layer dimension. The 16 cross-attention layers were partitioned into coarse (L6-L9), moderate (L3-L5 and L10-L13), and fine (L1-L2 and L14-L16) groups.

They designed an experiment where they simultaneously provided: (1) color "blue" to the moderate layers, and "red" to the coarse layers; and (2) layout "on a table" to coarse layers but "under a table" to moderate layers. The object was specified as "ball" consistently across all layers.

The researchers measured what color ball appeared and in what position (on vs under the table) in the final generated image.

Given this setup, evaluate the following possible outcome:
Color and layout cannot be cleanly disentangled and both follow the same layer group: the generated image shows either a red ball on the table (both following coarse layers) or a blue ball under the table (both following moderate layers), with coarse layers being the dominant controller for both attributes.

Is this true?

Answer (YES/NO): NO